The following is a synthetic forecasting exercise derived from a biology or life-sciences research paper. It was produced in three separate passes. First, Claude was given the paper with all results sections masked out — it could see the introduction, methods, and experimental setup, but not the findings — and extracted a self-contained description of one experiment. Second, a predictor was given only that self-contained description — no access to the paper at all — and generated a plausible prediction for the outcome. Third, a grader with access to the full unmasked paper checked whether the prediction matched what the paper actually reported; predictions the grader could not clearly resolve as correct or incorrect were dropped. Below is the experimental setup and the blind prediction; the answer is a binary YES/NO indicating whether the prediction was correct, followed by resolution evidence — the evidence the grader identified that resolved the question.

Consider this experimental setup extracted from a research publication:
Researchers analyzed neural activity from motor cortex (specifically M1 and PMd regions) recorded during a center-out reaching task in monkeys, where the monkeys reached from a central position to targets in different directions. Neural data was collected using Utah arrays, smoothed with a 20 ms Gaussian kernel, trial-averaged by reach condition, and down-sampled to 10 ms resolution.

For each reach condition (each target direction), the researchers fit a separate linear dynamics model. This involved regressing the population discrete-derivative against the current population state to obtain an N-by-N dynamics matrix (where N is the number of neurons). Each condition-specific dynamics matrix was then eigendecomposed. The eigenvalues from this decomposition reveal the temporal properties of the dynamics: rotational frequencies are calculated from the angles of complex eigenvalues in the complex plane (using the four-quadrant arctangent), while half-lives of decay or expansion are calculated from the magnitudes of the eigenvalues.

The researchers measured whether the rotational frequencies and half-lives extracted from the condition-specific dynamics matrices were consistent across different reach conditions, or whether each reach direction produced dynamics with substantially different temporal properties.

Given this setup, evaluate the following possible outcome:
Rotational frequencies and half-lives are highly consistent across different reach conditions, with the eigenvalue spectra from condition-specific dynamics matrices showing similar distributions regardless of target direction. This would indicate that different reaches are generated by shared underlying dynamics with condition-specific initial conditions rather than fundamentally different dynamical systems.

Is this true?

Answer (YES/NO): YES